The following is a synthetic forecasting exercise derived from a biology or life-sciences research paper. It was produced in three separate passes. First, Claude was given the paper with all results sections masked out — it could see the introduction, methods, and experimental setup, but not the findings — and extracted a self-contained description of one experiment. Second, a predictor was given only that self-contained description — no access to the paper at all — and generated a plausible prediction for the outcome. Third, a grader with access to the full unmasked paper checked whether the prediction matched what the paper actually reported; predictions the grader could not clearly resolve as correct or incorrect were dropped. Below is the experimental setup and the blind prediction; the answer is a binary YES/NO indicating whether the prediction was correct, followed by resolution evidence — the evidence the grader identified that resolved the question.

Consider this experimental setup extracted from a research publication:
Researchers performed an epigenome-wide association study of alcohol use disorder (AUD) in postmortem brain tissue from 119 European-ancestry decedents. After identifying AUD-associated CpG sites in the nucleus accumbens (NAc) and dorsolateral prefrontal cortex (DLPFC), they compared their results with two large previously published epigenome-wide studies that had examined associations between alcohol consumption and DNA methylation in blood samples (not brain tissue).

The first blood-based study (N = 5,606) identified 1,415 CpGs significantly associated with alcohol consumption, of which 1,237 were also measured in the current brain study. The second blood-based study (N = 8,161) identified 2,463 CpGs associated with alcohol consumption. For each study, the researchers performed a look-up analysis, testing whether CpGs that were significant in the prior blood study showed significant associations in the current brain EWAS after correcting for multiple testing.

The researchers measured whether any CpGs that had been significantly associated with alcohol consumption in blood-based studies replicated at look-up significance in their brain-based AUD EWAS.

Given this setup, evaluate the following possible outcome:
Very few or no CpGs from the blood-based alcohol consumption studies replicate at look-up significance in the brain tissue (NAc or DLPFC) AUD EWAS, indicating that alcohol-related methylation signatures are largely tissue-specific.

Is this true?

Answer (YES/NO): YES